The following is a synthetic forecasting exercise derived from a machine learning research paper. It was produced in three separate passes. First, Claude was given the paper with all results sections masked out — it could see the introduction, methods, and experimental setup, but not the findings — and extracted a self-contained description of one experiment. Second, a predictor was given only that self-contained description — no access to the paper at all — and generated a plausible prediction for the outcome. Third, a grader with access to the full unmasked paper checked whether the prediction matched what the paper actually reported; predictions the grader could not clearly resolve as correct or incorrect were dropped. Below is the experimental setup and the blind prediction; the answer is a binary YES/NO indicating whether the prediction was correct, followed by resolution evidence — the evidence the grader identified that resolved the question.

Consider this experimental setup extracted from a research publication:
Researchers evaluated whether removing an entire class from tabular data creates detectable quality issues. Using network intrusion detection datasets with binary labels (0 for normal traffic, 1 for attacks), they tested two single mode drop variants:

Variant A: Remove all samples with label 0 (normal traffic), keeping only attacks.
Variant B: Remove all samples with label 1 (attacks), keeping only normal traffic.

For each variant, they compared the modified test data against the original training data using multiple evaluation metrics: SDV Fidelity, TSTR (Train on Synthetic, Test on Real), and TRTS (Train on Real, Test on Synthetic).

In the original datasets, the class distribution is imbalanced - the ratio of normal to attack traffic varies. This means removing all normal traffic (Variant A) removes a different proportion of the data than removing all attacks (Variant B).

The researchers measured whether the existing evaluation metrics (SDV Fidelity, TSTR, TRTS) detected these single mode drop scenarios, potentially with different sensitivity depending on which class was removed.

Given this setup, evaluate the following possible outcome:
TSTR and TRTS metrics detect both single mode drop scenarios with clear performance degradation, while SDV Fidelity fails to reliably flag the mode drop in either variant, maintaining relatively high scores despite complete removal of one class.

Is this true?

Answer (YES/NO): NO